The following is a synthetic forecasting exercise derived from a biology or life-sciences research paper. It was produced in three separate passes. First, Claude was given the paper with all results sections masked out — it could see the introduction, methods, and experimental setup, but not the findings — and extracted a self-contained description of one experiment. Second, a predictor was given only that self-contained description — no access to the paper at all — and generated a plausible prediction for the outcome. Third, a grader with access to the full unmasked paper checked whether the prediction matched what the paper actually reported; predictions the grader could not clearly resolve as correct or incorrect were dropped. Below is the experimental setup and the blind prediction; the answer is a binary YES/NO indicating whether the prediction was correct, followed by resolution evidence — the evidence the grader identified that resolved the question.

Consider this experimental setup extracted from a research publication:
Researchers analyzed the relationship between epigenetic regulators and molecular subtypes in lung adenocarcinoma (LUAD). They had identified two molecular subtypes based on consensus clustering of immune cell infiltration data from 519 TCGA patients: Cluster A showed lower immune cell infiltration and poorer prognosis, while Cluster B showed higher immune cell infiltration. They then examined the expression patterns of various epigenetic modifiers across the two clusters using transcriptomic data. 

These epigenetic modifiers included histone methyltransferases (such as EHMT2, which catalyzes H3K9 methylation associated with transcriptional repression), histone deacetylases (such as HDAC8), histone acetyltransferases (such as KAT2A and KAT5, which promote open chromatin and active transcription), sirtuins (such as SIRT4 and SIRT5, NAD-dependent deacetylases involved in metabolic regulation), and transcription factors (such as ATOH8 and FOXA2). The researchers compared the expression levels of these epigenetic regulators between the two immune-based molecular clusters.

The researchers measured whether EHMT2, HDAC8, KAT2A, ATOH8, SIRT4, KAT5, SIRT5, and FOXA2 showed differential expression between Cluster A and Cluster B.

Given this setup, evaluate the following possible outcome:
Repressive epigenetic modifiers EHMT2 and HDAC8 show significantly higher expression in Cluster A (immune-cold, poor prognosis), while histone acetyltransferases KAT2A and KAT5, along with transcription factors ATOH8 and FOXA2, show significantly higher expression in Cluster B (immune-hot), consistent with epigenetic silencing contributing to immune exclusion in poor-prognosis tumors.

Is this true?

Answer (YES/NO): NO